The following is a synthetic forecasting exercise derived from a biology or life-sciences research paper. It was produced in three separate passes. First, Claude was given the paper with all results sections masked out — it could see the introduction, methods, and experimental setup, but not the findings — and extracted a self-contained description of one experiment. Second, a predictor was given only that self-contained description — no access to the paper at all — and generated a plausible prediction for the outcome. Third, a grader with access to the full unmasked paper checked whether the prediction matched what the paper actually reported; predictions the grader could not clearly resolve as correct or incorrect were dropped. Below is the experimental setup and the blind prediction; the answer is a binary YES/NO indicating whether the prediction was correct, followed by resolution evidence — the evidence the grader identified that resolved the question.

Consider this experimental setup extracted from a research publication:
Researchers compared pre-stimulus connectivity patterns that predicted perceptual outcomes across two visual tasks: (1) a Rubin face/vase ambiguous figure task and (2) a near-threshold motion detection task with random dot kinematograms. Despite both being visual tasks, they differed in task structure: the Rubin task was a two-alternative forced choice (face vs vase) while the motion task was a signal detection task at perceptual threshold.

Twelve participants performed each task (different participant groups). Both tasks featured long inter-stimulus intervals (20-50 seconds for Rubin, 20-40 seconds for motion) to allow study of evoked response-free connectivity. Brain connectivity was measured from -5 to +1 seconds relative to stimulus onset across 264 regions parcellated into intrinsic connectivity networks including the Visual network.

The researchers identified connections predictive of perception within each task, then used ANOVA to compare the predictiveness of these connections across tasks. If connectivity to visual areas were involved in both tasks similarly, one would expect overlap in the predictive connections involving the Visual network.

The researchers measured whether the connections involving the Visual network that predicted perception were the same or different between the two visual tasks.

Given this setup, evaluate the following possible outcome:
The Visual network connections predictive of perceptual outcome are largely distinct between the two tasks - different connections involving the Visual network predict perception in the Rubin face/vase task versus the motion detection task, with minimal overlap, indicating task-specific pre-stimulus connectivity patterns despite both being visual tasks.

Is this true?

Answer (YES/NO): YES